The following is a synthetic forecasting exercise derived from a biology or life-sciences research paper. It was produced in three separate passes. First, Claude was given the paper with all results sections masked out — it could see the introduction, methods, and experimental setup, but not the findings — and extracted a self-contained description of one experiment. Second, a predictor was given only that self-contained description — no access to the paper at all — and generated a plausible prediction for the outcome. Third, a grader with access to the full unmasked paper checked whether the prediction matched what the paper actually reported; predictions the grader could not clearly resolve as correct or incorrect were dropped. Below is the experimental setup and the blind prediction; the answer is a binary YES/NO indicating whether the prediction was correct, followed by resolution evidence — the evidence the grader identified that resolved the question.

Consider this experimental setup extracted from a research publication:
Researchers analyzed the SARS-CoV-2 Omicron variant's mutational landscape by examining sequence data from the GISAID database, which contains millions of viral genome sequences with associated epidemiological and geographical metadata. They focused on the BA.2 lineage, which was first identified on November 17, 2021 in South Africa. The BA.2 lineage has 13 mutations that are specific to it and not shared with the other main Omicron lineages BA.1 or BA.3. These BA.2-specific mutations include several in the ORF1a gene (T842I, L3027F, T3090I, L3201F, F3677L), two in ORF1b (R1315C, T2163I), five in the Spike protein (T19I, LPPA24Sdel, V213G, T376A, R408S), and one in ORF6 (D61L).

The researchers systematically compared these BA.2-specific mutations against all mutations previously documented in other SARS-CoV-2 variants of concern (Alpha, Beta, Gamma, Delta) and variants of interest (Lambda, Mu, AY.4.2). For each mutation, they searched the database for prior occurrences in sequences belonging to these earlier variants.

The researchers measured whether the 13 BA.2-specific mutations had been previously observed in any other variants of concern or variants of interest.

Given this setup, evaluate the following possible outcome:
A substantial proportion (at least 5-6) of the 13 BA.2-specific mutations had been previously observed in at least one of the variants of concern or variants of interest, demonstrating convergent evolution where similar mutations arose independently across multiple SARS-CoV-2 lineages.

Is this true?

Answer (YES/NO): NO